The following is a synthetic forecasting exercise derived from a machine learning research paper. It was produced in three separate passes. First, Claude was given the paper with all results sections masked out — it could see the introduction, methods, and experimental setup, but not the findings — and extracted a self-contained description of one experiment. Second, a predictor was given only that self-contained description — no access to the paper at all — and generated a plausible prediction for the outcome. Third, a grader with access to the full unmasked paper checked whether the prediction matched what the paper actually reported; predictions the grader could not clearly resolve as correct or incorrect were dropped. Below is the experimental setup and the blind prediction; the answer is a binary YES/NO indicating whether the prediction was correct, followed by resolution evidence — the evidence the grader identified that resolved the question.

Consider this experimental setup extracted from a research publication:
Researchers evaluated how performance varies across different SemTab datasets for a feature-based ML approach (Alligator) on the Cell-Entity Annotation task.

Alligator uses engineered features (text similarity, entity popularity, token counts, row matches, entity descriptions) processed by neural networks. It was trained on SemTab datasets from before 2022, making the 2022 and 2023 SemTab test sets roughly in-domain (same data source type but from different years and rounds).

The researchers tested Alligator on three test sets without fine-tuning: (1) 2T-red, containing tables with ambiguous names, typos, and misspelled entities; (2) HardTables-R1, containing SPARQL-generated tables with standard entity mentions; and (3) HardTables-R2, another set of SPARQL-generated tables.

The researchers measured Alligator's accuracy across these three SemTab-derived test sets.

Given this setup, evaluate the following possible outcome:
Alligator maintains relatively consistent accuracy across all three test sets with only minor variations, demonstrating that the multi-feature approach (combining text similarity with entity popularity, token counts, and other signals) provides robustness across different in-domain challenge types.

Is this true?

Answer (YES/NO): NO